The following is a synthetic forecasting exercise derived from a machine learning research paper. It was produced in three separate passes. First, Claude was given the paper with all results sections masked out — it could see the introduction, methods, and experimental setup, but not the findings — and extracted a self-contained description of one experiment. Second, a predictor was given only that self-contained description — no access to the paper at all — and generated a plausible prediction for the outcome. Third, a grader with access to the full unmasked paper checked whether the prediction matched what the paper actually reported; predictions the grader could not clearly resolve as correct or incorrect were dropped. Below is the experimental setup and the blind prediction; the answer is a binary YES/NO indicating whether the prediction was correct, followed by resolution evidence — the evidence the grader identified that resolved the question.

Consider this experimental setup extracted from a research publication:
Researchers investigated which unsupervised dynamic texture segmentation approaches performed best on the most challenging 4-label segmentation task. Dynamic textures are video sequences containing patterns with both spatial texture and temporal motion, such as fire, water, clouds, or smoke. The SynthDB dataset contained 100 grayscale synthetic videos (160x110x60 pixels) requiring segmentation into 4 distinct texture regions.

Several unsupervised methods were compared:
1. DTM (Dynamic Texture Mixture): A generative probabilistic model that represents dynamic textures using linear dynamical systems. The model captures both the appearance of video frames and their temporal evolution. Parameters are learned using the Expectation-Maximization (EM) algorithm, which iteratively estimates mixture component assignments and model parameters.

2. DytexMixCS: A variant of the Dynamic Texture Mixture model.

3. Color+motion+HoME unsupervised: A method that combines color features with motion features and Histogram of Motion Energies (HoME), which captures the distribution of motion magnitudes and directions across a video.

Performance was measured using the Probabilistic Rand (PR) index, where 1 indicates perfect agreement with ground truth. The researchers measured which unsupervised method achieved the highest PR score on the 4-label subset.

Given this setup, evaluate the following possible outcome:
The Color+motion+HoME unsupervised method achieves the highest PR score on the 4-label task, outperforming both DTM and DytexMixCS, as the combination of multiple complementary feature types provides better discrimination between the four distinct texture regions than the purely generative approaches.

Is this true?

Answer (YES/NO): NO